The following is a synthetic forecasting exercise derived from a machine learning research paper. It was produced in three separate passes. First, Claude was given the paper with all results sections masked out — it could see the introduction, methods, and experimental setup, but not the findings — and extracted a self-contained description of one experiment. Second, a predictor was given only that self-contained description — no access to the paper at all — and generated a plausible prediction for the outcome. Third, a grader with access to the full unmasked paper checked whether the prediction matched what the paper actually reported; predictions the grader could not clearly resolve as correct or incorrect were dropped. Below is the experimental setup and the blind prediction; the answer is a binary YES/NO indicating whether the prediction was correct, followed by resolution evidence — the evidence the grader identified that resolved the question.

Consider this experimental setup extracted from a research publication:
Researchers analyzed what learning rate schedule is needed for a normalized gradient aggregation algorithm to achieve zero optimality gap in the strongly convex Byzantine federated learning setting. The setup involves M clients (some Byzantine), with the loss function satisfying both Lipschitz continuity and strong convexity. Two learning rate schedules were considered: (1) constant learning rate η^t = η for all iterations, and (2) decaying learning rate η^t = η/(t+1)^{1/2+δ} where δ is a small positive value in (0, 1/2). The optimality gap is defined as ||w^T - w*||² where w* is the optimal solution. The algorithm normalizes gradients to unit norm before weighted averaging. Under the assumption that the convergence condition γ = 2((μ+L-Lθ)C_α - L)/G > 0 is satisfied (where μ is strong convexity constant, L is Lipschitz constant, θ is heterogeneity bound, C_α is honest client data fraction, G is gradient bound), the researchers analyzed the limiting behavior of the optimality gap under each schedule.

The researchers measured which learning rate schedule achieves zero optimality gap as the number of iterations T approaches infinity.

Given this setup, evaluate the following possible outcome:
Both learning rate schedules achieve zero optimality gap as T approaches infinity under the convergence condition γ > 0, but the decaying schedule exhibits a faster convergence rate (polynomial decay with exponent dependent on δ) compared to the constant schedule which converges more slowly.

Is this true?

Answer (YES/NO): NO